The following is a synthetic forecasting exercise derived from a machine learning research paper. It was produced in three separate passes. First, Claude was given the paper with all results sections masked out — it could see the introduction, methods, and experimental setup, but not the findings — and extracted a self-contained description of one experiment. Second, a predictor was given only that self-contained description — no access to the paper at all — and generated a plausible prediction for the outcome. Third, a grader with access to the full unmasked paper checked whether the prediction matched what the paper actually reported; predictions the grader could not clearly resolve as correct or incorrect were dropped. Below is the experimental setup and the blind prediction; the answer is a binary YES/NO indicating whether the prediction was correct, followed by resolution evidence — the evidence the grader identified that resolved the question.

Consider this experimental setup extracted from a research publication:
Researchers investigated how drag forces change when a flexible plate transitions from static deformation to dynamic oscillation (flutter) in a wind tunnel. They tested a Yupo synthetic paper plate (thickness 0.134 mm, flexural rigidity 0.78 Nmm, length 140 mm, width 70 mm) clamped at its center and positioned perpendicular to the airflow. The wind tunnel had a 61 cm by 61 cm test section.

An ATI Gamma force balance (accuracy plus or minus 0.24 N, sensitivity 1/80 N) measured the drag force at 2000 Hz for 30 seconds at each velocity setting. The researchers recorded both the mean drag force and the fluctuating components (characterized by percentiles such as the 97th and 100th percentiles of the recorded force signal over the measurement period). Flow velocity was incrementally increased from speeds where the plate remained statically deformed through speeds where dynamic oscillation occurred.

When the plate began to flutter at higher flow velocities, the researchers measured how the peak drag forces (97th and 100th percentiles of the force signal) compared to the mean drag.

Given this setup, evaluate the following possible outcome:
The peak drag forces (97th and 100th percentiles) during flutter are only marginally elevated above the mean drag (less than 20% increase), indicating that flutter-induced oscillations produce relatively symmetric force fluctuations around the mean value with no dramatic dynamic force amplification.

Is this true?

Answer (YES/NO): NO